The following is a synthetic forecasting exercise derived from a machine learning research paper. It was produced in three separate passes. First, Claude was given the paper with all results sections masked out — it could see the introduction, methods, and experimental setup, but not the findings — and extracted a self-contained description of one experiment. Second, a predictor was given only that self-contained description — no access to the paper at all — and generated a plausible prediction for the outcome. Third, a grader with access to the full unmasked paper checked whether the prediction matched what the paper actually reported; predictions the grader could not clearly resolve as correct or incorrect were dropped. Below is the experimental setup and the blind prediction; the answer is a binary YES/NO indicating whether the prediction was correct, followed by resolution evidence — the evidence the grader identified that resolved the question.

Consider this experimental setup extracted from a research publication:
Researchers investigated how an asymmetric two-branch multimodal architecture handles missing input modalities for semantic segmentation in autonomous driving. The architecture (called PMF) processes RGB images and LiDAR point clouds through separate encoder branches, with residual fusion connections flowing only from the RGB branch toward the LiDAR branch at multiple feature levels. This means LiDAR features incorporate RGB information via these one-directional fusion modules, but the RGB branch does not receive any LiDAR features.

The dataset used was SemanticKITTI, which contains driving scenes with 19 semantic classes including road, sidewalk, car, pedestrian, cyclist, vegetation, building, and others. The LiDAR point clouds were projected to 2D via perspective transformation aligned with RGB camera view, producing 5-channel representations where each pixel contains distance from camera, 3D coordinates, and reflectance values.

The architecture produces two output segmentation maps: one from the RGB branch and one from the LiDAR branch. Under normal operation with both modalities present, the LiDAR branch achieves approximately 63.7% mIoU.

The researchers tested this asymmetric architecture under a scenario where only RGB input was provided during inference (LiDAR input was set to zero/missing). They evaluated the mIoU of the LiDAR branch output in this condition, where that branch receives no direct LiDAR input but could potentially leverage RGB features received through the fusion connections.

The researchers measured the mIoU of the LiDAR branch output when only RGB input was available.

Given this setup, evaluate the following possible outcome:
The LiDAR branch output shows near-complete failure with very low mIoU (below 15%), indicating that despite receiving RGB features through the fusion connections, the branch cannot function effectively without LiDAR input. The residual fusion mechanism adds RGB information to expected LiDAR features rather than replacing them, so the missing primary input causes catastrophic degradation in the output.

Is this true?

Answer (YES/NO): NO